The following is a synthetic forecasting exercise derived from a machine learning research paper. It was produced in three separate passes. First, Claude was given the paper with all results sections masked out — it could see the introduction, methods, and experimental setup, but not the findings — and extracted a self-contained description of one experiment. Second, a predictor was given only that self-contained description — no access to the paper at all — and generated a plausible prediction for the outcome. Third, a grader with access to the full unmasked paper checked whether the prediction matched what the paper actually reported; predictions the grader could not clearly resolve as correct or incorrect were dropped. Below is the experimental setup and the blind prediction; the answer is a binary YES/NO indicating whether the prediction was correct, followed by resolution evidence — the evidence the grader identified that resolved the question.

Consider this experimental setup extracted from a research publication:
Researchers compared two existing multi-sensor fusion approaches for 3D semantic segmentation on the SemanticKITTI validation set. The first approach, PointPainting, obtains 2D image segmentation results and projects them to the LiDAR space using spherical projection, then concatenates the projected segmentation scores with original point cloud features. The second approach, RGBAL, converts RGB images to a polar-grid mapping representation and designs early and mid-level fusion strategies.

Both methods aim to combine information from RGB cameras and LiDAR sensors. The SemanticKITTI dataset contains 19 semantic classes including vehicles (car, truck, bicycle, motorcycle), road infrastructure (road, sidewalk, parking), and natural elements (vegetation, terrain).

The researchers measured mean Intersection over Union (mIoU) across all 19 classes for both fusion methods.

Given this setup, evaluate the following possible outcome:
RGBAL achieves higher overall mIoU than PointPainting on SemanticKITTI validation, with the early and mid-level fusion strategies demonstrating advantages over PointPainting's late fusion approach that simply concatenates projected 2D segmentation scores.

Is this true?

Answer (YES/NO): YES